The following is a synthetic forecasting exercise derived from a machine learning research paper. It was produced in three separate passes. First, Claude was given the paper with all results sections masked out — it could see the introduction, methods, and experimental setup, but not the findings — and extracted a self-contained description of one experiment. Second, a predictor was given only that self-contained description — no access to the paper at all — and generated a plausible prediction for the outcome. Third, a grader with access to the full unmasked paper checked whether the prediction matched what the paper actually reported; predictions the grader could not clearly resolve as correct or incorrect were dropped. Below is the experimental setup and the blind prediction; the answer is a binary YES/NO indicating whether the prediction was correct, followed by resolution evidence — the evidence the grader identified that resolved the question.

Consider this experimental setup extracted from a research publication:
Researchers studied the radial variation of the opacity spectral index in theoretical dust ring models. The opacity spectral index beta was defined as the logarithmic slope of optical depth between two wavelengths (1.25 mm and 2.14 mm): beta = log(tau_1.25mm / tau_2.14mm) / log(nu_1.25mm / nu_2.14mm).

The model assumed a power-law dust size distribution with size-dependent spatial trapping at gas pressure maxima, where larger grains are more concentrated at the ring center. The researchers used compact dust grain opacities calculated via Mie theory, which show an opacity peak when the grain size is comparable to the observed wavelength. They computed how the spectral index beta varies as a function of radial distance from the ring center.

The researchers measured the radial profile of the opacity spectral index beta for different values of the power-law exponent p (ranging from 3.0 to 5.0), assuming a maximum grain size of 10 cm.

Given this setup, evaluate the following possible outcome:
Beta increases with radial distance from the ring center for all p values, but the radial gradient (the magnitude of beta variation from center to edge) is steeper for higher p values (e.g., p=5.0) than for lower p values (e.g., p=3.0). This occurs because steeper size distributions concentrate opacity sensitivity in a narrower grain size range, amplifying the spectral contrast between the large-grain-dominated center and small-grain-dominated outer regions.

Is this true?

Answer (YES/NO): NO